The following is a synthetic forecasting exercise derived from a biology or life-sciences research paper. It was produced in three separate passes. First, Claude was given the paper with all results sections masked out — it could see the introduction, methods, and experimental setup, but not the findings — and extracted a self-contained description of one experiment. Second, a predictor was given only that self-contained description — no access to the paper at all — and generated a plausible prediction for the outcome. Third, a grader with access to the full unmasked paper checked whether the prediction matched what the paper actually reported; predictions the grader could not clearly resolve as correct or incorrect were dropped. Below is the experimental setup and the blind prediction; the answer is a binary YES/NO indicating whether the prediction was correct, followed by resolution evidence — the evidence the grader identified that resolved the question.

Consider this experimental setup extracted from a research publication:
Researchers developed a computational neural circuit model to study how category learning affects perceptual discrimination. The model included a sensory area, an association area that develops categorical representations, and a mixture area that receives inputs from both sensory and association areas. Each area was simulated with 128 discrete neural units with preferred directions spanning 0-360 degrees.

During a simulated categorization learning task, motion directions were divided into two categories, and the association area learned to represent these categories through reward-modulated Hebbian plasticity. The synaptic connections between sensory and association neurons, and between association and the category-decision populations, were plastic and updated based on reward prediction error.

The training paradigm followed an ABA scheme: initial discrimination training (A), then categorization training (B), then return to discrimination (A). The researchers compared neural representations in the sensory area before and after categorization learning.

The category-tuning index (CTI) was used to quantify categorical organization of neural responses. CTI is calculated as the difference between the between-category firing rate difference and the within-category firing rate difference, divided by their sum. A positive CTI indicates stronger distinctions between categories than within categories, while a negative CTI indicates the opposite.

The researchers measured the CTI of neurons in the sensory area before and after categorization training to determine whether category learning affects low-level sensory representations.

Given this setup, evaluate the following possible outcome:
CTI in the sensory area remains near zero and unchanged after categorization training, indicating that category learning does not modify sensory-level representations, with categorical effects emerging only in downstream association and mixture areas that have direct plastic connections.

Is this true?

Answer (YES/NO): YES